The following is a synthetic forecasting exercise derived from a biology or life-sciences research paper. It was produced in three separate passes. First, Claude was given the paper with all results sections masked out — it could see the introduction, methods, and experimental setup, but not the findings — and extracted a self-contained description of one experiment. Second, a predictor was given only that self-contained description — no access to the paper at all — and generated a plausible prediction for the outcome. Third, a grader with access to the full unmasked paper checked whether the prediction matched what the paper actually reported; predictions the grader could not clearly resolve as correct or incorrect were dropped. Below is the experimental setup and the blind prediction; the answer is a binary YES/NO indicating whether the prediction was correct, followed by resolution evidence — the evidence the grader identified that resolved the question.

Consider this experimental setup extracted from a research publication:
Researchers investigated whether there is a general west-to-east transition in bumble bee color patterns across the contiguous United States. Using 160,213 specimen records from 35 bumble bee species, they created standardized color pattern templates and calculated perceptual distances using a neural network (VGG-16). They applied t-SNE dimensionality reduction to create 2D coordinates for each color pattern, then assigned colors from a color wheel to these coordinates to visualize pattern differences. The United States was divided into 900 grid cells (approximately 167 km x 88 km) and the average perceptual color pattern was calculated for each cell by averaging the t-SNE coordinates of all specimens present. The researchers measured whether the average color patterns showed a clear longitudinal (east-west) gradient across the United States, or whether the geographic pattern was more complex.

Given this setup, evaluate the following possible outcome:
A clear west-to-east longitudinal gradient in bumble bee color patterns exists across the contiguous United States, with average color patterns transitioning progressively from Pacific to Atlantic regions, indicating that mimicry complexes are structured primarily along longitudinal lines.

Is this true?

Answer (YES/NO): NO